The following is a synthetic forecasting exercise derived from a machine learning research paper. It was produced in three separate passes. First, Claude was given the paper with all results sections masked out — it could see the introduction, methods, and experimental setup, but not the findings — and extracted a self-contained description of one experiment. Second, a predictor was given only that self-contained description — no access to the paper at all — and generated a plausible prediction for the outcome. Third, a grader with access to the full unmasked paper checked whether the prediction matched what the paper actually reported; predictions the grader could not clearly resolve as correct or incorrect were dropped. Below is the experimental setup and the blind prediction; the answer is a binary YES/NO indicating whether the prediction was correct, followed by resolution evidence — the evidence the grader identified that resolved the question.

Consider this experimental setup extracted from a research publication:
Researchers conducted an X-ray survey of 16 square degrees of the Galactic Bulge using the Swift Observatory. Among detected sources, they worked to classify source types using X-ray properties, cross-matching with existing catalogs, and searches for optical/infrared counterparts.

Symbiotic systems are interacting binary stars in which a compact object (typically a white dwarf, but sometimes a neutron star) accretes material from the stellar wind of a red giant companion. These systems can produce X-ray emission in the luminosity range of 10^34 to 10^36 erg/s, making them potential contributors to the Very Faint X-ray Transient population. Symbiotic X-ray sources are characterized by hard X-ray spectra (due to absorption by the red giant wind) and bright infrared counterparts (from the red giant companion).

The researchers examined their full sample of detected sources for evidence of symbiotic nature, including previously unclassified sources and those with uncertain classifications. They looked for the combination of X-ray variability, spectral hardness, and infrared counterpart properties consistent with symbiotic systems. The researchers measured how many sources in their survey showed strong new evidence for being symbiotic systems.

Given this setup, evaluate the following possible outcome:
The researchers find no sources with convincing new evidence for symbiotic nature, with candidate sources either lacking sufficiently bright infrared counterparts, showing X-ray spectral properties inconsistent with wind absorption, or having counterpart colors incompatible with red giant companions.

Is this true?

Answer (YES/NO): NO